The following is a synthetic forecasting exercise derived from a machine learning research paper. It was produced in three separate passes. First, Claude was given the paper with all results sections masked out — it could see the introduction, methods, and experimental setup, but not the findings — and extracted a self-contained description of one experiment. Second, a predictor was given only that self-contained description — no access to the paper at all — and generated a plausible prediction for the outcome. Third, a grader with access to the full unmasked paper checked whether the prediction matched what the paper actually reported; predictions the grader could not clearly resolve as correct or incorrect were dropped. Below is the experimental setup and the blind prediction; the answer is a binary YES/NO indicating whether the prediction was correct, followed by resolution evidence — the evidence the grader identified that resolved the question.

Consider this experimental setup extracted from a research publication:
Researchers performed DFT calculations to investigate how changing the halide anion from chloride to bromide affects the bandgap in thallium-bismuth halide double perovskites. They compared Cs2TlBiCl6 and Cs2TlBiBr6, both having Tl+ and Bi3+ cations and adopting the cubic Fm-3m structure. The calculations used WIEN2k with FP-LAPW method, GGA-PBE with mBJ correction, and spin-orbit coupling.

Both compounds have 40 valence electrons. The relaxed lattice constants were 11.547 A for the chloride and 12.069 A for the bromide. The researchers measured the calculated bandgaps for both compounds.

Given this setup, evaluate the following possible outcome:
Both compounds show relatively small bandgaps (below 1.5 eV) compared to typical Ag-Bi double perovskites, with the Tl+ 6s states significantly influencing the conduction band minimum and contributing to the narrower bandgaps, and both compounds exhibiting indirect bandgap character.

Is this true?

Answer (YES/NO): NO